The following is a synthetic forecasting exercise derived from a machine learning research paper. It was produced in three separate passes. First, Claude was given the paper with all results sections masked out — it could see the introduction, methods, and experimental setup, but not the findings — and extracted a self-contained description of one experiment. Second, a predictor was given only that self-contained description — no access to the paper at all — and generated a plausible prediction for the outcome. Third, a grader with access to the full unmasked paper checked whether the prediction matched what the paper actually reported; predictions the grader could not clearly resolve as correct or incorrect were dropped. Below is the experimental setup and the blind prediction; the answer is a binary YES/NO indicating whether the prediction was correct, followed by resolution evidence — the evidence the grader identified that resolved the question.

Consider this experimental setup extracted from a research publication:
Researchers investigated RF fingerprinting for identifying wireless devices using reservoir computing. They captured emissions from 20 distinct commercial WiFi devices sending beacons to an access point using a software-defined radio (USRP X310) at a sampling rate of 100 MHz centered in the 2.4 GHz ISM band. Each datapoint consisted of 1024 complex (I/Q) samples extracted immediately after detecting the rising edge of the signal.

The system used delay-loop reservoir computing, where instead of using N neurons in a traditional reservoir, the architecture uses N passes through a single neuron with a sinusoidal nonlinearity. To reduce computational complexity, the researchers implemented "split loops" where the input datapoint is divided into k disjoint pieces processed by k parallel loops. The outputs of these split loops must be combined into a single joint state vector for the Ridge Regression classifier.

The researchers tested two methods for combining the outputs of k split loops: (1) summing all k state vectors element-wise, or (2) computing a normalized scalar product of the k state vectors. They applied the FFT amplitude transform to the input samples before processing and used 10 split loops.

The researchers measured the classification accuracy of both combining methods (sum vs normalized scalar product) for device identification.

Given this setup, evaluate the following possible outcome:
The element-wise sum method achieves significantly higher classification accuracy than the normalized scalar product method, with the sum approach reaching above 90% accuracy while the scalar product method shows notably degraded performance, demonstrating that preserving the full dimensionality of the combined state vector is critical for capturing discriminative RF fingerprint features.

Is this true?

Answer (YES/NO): NO